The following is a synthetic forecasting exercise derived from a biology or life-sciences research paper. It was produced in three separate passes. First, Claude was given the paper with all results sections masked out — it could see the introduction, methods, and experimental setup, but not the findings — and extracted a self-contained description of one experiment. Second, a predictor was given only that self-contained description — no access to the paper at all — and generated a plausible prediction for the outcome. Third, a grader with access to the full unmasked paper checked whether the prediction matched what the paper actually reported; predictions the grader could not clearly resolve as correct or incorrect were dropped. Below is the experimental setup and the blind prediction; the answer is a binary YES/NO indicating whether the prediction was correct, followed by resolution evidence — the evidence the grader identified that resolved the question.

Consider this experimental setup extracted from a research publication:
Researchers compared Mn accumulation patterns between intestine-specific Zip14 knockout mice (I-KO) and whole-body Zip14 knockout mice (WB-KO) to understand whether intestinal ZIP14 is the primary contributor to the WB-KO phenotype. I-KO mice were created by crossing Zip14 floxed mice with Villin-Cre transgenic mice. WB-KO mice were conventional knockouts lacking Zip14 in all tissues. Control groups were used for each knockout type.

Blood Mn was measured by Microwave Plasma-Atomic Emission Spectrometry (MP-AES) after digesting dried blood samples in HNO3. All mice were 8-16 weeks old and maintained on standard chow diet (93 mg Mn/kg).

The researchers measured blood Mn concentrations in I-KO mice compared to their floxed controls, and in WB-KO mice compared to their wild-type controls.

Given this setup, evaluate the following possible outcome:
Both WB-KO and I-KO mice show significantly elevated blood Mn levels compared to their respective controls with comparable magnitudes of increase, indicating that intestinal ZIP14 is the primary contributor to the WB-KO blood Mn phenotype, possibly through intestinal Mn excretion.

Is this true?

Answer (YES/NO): NO